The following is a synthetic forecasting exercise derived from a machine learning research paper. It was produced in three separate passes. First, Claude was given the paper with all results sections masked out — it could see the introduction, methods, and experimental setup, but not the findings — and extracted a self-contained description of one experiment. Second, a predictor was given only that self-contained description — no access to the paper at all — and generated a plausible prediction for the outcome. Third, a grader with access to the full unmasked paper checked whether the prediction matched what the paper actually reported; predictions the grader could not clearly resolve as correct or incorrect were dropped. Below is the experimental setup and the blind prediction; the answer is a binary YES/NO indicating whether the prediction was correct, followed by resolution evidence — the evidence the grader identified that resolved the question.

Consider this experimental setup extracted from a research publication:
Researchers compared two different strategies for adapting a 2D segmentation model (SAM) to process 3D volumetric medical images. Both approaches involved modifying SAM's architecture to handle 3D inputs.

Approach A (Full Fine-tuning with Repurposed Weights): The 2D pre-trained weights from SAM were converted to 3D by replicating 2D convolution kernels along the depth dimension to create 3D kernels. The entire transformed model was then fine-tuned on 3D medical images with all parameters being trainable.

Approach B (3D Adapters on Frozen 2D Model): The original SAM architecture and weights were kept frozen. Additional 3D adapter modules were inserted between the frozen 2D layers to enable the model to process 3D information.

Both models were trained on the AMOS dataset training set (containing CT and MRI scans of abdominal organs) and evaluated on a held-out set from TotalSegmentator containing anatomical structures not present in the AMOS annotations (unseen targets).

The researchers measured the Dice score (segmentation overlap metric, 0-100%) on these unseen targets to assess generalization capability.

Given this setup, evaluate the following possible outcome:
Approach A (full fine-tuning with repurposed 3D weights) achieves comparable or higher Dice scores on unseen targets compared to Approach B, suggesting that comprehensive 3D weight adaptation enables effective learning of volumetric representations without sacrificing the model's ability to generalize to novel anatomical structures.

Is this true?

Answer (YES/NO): NO